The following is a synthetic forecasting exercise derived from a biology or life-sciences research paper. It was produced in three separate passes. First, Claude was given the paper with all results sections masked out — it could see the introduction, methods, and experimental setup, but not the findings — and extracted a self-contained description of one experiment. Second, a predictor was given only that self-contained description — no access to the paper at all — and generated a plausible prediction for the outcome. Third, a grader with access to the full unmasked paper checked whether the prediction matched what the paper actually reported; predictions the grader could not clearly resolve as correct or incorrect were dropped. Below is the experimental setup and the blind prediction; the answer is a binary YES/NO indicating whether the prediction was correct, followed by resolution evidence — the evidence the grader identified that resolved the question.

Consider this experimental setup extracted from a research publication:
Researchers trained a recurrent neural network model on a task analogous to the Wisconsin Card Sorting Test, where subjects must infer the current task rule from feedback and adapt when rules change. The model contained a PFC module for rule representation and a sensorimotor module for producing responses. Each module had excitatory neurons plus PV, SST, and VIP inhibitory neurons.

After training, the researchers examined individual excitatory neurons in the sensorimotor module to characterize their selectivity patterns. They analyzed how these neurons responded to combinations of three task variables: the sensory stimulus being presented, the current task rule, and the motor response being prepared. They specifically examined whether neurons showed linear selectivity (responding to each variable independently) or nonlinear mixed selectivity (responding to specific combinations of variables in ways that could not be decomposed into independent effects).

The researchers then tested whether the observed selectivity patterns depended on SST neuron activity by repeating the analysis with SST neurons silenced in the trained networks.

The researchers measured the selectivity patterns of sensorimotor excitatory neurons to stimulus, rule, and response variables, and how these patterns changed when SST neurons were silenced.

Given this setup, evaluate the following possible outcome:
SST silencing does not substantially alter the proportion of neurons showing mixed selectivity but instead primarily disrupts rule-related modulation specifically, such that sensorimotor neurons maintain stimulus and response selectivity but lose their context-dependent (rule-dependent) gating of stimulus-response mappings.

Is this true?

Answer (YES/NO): NO